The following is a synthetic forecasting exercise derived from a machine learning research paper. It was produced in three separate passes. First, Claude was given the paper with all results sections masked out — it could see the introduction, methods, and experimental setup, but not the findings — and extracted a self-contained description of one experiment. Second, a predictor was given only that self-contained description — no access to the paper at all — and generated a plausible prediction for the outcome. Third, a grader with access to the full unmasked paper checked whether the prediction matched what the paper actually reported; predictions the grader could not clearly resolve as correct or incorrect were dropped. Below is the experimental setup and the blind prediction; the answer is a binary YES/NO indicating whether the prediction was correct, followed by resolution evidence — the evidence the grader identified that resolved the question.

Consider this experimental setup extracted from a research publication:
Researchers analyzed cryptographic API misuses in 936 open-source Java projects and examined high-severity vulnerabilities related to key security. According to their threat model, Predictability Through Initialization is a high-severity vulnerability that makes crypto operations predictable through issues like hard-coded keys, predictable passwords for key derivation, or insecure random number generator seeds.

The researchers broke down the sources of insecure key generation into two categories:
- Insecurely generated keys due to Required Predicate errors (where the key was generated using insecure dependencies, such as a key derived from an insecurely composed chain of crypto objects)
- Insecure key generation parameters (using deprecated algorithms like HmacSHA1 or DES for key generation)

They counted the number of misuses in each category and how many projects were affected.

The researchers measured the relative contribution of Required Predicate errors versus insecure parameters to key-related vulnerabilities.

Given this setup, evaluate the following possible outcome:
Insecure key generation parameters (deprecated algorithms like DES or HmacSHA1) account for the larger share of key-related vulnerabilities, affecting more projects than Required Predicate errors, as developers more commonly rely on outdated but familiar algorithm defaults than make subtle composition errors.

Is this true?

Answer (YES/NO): NO